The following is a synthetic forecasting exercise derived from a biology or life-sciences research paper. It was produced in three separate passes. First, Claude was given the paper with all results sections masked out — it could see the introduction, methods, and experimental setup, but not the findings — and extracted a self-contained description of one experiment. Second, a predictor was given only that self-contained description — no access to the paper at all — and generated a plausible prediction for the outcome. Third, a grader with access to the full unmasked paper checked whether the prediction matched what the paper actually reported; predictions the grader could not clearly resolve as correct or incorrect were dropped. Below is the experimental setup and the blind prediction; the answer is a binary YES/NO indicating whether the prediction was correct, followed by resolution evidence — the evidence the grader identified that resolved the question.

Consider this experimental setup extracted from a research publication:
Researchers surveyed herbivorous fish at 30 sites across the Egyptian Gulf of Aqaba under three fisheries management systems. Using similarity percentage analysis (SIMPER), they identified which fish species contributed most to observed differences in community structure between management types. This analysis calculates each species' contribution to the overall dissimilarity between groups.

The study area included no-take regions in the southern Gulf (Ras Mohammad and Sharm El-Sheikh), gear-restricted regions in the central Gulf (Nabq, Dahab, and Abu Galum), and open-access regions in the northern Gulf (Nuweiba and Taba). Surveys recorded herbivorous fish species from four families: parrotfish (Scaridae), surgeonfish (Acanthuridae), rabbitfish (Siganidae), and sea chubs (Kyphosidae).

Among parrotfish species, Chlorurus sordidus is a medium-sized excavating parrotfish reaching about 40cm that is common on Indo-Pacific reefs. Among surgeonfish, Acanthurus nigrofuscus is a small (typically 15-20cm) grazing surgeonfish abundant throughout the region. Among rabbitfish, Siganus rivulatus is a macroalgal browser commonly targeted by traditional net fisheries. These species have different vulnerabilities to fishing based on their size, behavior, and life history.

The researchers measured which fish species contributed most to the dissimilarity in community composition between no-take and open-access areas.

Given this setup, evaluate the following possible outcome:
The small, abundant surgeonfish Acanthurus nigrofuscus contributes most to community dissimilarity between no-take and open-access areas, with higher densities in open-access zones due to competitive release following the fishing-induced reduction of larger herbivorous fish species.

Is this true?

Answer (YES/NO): NO